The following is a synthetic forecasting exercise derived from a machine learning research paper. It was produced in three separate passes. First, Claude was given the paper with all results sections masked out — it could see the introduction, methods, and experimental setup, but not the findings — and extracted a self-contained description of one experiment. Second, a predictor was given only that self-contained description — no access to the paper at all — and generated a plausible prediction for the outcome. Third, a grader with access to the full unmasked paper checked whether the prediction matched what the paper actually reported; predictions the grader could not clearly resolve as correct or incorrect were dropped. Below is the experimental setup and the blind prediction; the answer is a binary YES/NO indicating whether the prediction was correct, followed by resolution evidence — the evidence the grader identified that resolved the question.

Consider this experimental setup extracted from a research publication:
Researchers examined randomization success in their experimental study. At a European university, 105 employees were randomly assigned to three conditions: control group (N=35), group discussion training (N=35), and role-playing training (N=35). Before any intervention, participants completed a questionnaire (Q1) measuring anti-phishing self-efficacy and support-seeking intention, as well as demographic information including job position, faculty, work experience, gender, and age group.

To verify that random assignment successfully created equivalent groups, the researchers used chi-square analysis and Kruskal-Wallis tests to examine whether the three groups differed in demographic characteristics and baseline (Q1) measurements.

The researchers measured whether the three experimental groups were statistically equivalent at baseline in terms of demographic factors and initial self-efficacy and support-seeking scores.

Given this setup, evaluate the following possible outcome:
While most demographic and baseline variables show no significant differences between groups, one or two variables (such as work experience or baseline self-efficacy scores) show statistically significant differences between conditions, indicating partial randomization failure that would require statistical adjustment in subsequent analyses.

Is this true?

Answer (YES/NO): NO